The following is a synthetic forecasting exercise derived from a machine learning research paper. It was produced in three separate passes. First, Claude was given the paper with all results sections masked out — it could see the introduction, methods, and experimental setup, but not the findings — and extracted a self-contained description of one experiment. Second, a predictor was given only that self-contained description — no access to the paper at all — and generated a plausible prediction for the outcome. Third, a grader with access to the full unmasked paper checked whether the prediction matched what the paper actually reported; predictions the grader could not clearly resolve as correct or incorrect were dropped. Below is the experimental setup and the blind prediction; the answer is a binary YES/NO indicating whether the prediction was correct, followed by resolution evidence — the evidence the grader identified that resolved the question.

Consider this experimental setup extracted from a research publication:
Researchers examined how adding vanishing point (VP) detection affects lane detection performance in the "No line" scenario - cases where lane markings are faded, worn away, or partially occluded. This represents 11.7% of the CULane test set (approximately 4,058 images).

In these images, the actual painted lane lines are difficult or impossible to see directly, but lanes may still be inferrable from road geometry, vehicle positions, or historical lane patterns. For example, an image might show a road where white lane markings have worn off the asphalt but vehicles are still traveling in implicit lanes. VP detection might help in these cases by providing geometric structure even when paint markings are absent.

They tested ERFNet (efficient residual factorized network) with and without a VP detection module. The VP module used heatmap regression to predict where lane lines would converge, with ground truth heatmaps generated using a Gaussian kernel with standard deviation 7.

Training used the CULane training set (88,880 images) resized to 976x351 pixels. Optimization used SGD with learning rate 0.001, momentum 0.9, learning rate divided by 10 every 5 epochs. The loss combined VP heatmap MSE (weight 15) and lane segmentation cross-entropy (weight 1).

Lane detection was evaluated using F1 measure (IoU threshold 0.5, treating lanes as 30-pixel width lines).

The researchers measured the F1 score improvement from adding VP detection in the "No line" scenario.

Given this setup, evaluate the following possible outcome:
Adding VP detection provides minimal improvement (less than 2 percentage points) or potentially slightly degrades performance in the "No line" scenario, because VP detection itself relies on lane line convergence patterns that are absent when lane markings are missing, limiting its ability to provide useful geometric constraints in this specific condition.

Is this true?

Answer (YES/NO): YES